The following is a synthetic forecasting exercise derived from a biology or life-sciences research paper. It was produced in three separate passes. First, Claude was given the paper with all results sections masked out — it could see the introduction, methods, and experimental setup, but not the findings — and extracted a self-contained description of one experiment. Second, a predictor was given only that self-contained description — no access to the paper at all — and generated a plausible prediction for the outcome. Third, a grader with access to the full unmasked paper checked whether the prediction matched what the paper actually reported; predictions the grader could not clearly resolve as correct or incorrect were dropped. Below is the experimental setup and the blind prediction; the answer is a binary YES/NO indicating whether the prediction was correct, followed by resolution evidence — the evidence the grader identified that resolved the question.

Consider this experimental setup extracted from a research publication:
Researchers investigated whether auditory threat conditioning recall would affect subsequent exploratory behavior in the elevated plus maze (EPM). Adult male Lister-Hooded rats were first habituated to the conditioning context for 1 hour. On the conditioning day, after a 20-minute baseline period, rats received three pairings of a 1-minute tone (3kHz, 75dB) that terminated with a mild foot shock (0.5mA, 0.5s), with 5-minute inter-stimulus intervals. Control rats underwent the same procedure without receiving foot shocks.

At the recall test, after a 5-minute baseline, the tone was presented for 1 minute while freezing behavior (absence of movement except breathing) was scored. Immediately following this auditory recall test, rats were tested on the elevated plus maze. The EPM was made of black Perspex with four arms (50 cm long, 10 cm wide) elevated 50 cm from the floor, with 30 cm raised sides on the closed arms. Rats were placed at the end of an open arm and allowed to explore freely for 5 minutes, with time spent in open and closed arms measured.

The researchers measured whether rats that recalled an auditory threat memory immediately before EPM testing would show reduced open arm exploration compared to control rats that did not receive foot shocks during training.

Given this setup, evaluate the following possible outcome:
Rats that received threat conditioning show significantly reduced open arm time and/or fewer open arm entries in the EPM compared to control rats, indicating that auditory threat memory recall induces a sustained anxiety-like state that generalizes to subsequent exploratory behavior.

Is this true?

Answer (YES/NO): NO